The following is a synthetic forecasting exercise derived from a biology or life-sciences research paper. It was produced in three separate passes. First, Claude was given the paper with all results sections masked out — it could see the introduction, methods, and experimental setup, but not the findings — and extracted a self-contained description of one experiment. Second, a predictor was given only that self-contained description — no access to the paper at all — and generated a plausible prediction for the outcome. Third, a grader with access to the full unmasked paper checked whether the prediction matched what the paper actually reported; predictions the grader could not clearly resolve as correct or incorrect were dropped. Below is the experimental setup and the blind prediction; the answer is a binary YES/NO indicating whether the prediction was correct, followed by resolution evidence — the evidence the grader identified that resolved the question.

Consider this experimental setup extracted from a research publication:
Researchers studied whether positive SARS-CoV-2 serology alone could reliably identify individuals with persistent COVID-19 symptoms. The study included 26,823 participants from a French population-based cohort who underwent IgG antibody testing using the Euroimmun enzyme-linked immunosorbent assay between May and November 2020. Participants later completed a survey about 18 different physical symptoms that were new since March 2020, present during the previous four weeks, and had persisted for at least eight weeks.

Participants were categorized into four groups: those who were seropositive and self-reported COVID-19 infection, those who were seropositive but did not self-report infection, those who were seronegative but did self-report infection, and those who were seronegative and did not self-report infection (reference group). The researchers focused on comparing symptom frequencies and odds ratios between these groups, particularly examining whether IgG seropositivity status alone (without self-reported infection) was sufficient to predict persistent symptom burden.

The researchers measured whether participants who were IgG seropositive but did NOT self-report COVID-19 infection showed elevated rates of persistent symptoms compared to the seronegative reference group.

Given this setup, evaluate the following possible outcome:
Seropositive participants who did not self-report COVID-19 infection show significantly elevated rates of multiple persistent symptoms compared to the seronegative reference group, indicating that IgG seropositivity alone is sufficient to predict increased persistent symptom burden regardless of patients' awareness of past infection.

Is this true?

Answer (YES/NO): NO